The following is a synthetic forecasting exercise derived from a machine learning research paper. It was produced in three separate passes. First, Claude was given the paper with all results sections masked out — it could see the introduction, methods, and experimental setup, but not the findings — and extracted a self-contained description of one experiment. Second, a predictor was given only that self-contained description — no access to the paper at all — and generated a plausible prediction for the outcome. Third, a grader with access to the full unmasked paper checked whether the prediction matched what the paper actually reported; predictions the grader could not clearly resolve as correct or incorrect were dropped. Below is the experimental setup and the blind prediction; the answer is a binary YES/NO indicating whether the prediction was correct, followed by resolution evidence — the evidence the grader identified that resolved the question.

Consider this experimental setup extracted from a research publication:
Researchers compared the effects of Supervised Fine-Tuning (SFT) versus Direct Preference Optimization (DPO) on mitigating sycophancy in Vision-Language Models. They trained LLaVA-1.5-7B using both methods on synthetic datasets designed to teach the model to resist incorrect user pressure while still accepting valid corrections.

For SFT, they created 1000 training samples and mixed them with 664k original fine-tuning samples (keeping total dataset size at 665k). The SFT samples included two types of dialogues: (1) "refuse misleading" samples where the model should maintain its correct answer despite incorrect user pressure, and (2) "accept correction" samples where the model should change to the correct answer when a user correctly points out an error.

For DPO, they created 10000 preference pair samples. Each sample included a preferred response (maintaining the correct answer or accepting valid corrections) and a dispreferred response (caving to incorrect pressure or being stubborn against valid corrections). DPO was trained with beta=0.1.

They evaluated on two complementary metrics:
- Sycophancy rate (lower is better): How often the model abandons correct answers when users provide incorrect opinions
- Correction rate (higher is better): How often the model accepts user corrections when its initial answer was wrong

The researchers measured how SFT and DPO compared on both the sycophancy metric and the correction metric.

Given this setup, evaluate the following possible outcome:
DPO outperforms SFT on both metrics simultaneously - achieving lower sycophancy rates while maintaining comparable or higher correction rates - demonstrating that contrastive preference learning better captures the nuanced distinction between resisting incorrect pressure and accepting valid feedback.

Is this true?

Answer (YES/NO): NO